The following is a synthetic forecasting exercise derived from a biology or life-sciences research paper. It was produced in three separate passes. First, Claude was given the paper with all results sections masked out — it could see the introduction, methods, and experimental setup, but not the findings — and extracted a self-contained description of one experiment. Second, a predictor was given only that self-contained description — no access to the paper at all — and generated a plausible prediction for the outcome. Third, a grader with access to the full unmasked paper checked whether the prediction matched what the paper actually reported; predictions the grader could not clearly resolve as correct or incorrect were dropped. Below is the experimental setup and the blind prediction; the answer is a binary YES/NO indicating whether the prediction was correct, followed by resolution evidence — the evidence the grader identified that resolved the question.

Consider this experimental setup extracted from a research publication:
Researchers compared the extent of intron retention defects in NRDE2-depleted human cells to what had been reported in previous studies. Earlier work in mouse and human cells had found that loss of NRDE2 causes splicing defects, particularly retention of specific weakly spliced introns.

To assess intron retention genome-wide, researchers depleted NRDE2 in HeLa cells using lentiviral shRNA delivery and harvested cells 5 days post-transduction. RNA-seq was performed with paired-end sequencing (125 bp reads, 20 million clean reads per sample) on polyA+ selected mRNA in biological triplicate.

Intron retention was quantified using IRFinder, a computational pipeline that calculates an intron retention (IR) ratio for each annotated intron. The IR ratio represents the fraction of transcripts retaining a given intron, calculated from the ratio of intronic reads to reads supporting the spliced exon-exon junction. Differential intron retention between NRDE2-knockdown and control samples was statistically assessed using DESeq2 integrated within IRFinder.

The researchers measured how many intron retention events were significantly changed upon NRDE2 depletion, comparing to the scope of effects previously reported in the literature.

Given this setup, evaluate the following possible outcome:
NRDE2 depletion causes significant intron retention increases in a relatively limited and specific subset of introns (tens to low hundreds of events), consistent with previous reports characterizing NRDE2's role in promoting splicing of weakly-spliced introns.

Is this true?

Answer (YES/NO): NO